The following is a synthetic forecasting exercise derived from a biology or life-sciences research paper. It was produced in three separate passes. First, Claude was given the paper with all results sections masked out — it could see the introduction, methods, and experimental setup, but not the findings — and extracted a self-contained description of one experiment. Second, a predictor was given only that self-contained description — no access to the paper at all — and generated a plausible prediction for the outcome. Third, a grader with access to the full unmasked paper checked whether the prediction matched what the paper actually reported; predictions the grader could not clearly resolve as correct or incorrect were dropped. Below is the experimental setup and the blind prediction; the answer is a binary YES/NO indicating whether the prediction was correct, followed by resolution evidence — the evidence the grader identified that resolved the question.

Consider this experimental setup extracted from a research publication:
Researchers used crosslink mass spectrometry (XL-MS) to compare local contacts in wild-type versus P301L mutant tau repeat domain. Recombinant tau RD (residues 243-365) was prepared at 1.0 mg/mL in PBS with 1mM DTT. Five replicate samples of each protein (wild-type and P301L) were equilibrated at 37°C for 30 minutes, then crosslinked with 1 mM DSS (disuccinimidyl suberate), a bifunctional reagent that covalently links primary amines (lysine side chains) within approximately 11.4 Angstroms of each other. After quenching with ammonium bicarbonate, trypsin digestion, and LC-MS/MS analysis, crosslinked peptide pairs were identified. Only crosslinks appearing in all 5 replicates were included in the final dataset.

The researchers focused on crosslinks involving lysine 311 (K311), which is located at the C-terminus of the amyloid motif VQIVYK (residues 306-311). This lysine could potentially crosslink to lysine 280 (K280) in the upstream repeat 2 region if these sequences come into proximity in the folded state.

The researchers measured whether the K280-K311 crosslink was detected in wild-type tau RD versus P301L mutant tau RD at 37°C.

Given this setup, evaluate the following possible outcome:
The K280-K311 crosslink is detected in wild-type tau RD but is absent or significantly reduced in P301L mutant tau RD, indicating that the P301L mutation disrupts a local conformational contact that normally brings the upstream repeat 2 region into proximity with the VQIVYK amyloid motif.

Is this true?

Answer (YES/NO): NO